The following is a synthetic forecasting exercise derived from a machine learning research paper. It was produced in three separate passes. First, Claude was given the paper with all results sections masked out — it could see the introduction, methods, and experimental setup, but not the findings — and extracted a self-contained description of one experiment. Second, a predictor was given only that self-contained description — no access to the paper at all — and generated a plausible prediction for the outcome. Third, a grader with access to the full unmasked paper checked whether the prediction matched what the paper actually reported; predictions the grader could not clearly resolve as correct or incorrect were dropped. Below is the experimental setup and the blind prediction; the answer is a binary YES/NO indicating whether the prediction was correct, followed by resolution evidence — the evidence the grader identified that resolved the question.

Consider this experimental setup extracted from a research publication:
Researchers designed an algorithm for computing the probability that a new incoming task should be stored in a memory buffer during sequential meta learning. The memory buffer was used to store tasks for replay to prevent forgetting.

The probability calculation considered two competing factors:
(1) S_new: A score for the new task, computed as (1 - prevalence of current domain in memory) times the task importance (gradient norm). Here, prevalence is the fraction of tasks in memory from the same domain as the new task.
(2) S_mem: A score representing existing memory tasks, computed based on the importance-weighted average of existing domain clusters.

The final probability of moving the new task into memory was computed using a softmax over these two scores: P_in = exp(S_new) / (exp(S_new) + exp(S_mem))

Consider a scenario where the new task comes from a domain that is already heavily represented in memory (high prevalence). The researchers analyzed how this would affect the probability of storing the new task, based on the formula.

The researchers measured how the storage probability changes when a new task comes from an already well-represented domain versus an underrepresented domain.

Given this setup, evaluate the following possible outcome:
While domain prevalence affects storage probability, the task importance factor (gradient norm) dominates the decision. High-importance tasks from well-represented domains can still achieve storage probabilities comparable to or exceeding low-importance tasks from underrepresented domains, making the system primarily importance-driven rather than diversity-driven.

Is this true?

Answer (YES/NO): NO